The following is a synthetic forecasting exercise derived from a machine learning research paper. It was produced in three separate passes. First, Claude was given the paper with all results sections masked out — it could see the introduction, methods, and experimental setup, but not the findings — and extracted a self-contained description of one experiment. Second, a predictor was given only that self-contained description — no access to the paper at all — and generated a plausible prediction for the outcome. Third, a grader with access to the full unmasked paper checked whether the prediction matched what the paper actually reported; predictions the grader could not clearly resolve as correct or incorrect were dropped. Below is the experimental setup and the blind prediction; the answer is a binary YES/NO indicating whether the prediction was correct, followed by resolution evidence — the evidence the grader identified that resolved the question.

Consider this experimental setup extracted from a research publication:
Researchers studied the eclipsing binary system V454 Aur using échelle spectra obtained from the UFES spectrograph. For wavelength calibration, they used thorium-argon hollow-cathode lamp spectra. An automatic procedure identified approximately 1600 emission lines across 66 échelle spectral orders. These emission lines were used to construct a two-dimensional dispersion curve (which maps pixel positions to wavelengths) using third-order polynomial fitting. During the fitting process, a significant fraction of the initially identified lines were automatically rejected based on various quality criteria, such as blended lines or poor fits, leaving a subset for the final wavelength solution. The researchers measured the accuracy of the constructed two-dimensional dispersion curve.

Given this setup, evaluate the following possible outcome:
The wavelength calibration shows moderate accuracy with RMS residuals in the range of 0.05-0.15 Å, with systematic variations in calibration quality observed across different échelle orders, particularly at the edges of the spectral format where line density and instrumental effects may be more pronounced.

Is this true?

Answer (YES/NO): NO